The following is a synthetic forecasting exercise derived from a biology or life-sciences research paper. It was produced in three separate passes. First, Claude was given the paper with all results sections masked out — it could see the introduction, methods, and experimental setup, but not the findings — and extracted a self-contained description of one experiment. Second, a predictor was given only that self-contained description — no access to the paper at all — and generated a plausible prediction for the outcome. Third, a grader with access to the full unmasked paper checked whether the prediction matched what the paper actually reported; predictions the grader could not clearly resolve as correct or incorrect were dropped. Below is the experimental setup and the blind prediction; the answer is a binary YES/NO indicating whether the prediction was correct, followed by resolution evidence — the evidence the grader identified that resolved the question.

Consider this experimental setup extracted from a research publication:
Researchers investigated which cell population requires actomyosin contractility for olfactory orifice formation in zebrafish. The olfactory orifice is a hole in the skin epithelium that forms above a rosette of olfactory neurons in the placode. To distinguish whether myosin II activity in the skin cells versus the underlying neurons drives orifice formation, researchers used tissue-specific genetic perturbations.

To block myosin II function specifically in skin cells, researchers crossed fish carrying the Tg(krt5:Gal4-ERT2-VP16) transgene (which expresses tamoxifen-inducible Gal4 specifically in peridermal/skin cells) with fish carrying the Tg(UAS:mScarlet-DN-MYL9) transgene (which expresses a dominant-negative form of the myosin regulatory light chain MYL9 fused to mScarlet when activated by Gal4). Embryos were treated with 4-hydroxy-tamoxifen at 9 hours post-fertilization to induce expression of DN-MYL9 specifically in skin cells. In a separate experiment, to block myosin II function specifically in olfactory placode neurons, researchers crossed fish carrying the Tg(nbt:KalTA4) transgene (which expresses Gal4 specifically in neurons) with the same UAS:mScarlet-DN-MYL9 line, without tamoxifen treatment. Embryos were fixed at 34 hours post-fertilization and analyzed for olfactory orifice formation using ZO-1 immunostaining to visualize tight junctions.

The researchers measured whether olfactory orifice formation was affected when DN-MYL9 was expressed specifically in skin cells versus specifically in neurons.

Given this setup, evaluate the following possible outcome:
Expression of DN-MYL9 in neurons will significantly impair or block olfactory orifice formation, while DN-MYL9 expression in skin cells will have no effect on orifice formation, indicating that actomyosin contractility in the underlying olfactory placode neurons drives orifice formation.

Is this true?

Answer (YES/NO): YES